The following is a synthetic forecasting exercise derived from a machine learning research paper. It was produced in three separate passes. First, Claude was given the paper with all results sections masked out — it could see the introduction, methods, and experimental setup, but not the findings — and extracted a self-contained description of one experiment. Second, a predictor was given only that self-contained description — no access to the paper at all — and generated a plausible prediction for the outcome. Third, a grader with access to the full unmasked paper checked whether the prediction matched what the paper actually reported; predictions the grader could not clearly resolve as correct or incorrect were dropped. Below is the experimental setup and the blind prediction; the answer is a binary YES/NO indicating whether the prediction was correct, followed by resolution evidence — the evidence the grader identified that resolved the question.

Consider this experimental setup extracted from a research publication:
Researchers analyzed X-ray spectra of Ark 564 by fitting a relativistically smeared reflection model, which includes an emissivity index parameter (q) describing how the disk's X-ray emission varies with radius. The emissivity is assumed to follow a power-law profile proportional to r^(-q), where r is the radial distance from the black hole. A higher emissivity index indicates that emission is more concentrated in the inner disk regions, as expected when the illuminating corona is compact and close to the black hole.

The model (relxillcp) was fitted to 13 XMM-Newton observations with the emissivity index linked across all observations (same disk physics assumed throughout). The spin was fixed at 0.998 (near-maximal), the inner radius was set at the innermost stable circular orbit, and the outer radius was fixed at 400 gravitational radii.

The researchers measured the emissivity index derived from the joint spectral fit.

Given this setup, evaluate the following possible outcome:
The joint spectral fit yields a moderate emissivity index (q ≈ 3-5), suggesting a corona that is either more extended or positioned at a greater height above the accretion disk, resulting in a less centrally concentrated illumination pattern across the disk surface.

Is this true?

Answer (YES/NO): NO